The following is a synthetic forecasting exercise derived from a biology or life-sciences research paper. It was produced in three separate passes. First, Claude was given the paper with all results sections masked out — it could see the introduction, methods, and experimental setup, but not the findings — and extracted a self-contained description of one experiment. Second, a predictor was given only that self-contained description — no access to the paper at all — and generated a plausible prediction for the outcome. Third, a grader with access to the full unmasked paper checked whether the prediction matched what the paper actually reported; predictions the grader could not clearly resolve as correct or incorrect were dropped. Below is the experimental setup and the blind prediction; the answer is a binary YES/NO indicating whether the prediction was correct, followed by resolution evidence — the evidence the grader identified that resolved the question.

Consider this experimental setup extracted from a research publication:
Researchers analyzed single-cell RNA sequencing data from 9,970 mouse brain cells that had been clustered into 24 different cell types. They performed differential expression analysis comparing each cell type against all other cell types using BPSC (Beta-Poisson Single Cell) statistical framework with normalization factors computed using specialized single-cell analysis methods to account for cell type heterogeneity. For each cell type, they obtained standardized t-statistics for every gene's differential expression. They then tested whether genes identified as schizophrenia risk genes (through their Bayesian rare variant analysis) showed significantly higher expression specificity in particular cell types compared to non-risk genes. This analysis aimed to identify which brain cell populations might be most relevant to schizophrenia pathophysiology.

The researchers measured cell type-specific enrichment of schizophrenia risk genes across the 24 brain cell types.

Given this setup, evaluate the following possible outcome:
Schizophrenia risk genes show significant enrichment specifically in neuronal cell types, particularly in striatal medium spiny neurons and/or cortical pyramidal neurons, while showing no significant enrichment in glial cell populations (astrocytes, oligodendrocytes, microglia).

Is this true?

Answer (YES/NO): NO